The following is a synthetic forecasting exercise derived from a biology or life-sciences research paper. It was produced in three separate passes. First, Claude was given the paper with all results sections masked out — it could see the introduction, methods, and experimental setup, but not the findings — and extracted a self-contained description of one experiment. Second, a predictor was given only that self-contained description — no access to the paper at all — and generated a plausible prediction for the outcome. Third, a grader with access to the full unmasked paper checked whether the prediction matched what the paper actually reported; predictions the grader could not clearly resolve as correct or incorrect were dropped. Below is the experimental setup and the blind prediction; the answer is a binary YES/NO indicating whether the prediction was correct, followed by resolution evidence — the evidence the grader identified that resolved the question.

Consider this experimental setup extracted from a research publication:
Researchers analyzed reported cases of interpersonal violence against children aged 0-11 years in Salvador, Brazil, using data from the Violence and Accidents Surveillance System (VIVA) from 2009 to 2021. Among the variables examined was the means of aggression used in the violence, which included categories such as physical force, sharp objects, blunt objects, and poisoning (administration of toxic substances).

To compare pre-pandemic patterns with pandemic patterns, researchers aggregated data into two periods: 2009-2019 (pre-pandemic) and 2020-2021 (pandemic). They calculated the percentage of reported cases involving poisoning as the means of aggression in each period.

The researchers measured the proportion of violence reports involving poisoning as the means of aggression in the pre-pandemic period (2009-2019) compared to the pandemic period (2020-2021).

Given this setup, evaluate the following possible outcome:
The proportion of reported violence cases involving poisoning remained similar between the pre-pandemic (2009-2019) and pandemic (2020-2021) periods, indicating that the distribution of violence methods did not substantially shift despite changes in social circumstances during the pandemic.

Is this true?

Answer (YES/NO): NO